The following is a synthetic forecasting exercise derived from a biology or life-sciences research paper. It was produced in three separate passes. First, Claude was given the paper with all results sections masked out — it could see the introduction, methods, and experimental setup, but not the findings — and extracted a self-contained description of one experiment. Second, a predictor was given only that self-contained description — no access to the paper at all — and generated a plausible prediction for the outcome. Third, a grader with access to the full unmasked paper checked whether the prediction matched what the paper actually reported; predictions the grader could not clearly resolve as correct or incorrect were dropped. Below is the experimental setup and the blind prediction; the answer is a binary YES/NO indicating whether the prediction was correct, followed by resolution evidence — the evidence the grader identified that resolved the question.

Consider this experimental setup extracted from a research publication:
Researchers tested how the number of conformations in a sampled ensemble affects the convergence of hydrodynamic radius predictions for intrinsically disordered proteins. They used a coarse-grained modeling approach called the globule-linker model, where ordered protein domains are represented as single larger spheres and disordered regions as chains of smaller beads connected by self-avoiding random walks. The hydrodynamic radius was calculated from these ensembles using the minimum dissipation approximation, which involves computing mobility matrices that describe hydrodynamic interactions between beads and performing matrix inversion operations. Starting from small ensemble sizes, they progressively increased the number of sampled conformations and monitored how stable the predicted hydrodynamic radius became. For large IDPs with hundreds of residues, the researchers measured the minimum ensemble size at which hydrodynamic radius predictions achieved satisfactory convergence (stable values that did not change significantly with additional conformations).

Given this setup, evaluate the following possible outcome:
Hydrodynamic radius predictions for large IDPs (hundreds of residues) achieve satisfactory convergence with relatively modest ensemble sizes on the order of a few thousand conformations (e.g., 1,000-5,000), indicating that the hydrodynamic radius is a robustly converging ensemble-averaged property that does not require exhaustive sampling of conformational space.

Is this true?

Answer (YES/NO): NO